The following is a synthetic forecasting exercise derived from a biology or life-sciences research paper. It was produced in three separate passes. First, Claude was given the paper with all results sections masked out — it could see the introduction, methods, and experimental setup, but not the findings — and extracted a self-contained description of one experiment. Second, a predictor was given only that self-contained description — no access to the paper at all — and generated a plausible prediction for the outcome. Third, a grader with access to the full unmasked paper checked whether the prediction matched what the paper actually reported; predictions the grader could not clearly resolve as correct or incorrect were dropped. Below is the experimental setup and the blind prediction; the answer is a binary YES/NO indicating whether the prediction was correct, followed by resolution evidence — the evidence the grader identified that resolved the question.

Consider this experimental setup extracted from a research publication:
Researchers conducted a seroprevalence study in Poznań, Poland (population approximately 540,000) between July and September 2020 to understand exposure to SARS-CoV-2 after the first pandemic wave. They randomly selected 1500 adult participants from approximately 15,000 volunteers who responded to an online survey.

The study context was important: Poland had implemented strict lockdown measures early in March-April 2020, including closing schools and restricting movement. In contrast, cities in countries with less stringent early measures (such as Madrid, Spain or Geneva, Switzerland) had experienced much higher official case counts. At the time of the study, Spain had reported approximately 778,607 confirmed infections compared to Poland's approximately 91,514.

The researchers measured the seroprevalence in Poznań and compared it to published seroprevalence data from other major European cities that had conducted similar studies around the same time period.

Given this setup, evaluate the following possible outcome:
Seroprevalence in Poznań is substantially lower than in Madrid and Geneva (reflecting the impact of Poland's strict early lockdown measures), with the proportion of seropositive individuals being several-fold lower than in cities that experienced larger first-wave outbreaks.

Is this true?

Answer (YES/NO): YES